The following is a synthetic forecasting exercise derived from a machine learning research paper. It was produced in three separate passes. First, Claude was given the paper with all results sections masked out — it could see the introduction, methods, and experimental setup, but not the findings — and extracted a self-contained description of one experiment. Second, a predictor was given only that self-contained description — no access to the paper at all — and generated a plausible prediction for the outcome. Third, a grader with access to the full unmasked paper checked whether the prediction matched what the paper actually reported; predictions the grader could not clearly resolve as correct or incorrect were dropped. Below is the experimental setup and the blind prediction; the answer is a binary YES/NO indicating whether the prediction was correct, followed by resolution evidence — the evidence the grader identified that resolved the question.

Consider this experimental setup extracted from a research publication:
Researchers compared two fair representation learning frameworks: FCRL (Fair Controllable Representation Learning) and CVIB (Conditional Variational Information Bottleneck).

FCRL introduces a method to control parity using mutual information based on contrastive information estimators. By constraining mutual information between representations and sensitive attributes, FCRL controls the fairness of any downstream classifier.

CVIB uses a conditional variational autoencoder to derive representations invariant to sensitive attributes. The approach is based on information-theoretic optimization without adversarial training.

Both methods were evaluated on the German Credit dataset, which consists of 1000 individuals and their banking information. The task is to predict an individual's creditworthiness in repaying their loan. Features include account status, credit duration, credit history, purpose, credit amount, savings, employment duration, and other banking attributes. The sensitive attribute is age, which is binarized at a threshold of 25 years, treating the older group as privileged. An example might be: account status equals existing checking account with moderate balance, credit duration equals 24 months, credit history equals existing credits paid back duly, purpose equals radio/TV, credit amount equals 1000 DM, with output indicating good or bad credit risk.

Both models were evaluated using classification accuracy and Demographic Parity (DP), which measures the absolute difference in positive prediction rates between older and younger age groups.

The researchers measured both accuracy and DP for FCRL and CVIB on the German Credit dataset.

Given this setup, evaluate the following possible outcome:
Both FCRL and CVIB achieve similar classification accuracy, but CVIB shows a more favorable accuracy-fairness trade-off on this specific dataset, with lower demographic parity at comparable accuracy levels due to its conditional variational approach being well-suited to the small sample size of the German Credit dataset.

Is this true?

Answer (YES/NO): NO